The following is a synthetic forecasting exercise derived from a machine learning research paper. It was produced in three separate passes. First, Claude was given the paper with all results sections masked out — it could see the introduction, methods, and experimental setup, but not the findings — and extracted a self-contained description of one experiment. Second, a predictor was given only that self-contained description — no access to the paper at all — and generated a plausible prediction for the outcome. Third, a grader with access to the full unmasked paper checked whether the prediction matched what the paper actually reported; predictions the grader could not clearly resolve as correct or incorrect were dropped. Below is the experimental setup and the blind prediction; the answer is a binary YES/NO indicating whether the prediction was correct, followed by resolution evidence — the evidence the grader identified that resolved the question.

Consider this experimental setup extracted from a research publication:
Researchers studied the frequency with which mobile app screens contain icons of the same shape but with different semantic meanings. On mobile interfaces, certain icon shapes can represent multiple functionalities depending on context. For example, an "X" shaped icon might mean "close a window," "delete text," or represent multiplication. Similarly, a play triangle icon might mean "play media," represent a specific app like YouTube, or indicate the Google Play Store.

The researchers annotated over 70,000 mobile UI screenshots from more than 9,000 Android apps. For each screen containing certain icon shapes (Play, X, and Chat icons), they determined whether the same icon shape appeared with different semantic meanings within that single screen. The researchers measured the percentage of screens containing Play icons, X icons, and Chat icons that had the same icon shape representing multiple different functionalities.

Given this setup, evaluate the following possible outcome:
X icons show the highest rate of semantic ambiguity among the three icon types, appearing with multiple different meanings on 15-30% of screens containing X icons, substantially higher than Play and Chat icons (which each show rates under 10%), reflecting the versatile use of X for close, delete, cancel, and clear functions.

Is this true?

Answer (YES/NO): NO